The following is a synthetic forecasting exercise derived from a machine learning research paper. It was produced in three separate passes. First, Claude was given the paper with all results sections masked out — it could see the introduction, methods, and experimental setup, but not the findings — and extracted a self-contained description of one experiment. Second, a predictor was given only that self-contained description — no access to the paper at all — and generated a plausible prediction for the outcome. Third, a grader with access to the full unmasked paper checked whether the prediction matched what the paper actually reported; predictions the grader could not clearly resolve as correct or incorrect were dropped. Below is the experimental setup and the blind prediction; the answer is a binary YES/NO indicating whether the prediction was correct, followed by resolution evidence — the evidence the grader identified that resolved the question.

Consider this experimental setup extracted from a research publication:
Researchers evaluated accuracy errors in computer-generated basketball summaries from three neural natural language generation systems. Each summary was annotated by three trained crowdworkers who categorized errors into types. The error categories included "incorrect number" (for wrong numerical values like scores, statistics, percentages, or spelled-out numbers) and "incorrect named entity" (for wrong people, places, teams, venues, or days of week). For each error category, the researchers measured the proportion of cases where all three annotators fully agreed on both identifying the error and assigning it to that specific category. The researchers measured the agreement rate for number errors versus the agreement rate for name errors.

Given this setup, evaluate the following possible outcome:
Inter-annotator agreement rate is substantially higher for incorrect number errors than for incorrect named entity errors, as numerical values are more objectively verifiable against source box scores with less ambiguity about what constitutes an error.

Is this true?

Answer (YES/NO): NO